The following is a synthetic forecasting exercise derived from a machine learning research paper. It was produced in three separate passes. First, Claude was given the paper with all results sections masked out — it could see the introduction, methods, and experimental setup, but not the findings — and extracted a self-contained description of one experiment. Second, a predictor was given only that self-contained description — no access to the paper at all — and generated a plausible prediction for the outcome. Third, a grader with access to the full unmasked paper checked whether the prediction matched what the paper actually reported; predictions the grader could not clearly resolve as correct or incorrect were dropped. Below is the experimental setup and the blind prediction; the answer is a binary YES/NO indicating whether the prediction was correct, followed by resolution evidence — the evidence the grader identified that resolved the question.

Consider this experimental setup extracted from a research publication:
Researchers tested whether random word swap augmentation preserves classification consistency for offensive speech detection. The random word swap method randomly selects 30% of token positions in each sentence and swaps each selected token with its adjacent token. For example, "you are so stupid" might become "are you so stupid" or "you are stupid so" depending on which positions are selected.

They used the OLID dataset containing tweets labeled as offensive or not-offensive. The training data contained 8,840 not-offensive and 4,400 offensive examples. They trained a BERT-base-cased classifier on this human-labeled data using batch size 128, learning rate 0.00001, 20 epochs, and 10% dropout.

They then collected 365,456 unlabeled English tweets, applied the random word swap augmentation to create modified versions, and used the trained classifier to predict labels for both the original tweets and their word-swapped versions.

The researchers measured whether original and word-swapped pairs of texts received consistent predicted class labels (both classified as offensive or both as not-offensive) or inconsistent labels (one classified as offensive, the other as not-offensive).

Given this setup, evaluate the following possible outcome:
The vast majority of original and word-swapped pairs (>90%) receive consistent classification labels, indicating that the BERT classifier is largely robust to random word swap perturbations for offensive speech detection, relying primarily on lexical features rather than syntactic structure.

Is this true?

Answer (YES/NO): NO